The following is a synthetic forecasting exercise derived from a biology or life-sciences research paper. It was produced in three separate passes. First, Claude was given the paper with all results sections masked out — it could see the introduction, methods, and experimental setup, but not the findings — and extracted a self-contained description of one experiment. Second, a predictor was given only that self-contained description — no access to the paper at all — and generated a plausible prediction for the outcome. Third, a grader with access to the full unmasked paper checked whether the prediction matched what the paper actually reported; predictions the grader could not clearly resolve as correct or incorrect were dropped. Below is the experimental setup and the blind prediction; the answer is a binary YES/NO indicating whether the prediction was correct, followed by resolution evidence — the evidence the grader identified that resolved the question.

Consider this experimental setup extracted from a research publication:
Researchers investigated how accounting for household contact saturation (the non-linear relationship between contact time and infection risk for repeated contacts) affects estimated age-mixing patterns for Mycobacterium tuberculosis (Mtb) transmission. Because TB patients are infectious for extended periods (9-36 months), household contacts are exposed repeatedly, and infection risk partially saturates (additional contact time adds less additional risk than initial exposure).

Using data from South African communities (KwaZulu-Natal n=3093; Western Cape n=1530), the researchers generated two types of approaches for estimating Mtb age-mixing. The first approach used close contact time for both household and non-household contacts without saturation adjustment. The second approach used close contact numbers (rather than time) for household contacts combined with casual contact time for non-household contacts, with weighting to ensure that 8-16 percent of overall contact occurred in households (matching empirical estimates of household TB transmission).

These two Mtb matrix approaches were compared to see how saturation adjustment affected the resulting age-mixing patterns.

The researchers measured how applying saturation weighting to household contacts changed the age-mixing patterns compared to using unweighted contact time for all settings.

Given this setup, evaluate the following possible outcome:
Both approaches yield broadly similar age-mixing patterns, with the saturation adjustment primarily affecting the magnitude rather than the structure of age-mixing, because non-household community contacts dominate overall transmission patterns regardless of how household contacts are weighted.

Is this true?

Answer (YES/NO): YES